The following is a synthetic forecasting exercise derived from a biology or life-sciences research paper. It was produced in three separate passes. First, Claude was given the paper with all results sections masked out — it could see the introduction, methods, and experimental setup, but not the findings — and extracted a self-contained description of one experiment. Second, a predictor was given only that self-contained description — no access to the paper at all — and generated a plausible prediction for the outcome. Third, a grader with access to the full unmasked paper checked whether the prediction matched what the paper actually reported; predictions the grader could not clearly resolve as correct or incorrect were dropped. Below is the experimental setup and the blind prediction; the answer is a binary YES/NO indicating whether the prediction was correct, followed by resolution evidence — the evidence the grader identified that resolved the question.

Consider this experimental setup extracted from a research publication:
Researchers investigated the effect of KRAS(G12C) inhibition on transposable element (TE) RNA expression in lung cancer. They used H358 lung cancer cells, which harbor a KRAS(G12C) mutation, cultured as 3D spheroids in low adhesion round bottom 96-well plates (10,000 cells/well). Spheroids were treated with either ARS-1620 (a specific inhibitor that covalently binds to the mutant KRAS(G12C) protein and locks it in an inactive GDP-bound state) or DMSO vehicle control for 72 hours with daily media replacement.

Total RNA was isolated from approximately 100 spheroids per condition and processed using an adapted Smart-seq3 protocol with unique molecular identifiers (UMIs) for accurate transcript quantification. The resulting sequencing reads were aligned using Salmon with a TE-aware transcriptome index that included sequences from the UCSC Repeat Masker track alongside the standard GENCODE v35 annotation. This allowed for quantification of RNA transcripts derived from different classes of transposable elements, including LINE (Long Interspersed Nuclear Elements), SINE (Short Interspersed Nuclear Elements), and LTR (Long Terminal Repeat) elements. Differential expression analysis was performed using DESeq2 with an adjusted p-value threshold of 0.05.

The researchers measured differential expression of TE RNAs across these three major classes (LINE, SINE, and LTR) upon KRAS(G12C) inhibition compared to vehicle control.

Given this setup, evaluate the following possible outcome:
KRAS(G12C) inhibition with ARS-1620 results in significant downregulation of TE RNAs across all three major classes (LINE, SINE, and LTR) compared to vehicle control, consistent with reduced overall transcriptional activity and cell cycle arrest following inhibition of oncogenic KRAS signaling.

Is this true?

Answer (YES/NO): NO